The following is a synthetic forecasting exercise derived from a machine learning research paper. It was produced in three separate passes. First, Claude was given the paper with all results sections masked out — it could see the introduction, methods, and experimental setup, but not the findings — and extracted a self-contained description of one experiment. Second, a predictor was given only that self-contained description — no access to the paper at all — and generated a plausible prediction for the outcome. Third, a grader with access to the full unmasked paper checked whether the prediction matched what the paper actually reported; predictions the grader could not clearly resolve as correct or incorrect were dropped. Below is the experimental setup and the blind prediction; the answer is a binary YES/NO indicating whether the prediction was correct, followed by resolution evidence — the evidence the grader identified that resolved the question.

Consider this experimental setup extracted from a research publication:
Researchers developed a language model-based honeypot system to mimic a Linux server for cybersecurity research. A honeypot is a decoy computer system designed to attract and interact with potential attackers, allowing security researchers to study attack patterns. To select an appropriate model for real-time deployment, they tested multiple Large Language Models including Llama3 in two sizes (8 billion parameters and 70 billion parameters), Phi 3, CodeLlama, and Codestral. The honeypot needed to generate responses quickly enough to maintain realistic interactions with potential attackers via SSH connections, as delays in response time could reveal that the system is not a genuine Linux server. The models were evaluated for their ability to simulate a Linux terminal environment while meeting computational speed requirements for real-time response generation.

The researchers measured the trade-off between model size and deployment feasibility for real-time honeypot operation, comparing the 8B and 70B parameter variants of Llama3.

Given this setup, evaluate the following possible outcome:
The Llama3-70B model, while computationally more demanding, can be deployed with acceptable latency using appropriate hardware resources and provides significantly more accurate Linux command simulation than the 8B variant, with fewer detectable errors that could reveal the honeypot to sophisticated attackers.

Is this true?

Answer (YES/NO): NO